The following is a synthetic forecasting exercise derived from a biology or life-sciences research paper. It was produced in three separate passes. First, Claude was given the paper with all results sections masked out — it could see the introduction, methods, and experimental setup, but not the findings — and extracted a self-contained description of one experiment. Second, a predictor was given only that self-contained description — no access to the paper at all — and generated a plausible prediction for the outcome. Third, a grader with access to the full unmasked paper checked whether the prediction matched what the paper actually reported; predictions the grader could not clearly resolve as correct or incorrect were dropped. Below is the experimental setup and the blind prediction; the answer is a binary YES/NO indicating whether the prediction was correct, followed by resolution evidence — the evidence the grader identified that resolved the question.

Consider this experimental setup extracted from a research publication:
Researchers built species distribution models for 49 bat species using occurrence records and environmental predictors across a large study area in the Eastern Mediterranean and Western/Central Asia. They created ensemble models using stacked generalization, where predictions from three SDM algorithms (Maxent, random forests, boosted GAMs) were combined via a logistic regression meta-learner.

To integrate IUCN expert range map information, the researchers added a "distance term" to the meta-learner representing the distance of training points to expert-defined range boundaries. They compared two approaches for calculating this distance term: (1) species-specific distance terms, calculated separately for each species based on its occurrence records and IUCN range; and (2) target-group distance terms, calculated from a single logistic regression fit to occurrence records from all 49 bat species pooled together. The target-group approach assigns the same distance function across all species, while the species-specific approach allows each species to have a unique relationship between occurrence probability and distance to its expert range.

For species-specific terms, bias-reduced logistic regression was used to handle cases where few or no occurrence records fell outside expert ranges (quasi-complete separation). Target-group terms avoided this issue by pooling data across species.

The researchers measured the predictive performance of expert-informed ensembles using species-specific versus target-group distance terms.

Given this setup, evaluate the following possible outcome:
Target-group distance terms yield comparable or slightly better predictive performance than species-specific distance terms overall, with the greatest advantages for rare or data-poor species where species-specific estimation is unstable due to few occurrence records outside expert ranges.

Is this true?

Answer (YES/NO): NO